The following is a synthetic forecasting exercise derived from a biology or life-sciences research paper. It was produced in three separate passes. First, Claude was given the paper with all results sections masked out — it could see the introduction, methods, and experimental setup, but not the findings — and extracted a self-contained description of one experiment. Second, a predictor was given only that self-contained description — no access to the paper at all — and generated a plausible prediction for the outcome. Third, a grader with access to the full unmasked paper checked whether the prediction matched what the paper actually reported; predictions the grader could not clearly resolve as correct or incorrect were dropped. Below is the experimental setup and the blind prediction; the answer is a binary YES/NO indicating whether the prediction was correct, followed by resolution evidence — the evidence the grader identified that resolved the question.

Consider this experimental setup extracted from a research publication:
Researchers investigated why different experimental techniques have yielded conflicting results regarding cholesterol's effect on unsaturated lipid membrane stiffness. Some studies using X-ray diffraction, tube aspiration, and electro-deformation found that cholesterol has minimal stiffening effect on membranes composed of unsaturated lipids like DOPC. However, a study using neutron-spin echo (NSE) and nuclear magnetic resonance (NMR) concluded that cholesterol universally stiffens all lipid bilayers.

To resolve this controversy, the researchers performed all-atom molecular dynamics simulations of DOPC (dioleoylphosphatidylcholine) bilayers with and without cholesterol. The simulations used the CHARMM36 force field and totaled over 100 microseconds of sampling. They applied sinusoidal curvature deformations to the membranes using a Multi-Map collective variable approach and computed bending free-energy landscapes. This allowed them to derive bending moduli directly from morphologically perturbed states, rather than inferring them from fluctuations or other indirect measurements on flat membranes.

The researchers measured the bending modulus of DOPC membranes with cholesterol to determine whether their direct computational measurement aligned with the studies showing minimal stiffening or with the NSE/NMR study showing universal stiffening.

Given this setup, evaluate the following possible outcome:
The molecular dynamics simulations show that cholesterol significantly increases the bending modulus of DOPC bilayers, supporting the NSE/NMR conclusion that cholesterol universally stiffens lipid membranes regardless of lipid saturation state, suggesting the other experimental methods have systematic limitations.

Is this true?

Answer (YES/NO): NO